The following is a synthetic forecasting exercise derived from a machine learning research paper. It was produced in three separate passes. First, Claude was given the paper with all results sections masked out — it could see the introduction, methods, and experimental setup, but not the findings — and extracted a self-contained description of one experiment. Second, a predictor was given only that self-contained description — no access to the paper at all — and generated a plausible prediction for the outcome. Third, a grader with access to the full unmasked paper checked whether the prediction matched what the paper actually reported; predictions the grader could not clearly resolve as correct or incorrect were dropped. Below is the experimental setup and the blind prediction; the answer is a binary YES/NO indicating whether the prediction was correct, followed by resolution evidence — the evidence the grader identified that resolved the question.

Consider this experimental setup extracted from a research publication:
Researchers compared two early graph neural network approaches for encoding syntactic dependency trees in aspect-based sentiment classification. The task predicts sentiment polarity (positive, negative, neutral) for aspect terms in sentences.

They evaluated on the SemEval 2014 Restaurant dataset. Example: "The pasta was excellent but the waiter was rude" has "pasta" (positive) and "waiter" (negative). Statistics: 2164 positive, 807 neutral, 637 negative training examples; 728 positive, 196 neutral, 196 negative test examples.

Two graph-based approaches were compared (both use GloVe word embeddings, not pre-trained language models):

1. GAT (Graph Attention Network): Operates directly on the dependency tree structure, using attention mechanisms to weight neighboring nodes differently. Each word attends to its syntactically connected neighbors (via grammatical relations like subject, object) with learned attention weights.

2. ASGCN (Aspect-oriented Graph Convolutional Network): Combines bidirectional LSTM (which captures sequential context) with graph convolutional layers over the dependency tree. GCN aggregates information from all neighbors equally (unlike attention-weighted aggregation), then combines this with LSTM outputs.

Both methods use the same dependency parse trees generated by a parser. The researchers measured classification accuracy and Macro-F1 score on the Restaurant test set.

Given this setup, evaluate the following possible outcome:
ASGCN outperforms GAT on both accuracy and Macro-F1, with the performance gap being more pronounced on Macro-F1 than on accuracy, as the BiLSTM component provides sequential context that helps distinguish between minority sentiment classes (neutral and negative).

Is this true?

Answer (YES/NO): YES